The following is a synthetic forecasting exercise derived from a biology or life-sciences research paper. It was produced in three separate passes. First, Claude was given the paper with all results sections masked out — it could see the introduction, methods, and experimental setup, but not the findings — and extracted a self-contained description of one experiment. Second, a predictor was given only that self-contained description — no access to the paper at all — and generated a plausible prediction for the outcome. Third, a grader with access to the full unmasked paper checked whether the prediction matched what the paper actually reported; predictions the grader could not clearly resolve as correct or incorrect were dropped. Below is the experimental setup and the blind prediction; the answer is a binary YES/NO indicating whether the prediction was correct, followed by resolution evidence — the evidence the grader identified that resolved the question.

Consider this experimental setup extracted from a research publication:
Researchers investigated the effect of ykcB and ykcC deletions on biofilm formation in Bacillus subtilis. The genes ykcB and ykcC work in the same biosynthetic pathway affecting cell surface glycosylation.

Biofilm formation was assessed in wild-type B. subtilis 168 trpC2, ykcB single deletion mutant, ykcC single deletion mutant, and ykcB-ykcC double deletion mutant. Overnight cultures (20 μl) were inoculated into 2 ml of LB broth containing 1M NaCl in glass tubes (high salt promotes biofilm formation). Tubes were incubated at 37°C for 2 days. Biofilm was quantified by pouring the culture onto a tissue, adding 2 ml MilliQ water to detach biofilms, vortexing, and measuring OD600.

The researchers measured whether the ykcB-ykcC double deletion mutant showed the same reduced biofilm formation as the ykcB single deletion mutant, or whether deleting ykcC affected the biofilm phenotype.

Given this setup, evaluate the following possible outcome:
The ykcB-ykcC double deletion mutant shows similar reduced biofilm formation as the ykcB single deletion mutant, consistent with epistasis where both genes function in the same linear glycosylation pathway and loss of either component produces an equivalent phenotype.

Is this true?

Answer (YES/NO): NO